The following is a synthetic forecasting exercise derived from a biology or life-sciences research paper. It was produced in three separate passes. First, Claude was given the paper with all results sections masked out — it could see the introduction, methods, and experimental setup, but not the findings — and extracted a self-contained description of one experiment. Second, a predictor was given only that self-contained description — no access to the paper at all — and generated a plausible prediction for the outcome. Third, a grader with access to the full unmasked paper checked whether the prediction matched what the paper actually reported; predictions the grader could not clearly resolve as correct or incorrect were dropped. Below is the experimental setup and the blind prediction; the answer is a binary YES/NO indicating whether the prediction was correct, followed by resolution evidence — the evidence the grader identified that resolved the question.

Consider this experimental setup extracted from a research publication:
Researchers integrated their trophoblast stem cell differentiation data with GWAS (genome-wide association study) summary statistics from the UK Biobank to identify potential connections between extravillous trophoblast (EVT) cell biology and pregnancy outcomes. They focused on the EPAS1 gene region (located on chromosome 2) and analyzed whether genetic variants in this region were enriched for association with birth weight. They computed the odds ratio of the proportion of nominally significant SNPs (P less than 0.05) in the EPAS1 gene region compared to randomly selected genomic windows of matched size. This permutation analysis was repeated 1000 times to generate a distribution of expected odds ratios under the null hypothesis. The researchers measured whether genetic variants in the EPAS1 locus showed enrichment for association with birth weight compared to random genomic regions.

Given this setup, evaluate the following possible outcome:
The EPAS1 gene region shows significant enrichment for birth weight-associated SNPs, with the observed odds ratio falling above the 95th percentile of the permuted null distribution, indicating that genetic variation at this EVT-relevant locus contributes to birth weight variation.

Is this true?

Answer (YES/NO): YES